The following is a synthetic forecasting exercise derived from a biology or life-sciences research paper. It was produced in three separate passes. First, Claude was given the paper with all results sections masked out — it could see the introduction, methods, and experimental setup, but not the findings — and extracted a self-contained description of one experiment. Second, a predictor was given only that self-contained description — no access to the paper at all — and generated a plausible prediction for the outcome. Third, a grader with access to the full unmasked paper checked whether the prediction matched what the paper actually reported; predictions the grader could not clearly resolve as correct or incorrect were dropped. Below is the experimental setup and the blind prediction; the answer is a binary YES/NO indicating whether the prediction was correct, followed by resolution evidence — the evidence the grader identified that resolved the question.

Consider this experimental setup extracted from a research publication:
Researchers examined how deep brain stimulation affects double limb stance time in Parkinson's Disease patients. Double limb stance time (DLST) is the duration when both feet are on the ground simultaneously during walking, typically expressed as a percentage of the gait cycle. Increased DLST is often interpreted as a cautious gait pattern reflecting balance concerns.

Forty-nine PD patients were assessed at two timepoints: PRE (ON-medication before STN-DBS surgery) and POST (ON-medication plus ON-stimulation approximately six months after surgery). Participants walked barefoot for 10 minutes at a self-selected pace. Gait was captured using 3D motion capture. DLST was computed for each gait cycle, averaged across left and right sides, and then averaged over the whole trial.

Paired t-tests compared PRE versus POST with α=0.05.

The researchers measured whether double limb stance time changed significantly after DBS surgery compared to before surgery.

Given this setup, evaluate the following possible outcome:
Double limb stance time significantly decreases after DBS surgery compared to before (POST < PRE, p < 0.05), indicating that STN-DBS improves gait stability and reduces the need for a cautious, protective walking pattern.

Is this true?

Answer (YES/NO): NO